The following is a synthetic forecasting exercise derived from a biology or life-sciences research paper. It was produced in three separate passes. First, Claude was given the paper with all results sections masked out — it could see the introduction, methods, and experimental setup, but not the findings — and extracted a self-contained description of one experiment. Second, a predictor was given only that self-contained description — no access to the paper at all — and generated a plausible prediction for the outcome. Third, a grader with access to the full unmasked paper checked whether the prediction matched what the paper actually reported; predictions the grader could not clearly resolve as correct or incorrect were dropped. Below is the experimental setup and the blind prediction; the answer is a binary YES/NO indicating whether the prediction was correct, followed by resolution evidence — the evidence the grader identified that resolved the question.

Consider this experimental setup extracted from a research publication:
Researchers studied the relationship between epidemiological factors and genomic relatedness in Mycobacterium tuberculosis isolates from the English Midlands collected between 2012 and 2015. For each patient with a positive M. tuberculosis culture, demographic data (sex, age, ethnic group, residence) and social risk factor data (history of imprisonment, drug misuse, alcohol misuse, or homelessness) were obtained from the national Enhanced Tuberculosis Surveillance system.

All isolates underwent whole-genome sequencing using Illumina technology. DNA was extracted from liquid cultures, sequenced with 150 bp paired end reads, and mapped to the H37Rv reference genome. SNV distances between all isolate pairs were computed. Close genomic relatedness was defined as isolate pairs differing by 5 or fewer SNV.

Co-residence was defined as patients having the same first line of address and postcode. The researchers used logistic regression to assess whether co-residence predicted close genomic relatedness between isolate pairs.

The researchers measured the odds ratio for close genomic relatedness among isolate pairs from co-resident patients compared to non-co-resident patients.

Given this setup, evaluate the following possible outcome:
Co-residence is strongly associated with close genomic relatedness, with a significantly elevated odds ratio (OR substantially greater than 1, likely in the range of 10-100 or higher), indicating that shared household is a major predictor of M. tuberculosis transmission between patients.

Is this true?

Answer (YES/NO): YES